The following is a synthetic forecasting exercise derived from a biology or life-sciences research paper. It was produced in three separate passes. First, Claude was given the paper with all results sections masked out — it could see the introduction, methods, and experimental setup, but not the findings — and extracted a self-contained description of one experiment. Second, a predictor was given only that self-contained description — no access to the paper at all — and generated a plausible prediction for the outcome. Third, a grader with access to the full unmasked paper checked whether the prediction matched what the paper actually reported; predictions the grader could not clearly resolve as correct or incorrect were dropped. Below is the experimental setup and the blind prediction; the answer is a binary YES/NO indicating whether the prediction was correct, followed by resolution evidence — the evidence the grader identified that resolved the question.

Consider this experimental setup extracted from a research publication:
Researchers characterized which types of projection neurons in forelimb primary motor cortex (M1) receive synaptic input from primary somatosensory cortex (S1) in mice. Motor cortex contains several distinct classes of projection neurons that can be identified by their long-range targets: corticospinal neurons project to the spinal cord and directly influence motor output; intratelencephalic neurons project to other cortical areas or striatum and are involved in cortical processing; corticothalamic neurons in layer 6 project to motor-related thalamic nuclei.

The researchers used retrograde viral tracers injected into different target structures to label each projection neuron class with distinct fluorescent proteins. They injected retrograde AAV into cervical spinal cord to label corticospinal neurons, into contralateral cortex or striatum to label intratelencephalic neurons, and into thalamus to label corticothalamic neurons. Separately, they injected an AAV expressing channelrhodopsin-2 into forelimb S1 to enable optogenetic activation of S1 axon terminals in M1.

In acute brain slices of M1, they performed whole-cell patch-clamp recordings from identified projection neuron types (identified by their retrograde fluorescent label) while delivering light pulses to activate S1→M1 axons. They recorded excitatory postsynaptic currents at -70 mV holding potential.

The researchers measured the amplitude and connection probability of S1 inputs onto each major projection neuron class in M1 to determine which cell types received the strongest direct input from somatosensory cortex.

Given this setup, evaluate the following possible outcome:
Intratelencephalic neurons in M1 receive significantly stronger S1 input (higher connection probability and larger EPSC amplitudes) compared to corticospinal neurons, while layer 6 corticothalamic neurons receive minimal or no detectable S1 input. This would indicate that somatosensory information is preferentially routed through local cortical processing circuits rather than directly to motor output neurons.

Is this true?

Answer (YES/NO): YES